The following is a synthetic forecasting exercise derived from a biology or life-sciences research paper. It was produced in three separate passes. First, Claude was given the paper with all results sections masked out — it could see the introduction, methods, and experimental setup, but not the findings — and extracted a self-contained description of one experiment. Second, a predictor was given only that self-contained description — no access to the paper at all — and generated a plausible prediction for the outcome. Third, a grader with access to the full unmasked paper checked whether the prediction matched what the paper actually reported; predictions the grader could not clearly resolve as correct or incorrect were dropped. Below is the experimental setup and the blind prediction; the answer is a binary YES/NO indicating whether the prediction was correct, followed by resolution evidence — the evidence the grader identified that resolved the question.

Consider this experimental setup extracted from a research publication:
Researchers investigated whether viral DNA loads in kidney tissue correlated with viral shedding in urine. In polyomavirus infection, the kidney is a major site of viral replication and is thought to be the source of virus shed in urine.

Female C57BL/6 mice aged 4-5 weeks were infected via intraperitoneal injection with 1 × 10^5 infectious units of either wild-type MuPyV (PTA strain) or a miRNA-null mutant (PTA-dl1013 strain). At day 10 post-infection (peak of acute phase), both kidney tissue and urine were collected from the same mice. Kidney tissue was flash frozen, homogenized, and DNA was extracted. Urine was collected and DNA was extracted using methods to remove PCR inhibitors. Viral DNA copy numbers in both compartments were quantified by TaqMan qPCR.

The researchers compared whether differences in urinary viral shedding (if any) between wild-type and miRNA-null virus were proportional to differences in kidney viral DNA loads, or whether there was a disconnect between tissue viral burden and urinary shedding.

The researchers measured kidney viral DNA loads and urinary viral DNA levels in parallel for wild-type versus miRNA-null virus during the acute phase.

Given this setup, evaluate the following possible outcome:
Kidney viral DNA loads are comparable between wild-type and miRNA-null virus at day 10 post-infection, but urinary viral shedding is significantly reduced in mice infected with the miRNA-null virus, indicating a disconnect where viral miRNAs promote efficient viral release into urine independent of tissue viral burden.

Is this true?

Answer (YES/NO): YES